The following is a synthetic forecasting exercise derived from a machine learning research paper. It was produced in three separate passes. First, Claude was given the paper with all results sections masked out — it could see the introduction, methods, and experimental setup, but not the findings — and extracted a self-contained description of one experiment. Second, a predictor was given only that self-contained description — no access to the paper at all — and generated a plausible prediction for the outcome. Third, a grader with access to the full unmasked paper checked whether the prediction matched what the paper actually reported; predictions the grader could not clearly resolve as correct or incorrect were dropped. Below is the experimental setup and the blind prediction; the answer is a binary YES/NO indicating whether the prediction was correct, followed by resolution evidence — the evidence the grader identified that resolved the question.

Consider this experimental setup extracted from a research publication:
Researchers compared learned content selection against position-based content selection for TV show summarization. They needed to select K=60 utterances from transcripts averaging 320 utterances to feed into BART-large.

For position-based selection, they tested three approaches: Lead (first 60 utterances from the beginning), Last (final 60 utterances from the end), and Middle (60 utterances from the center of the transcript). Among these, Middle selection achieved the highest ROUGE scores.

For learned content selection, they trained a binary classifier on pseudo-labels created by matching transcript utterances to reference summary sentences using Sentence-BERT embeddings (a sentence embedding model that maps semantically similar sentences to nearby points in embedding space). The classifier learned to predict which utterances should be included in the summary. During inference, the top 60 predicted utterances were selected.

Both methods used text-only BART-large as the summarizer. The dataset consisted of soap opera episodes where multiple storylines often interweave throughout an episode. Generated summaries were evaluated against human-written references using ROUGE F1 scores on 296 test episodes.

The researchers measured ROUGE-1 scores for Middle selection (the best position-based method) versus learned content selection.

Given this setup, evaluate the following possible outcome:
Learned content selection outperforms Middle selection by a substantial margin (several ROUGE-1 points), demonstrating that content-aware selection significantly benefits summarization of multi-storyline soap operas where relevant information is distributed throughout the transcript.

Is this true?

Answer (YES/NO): NO